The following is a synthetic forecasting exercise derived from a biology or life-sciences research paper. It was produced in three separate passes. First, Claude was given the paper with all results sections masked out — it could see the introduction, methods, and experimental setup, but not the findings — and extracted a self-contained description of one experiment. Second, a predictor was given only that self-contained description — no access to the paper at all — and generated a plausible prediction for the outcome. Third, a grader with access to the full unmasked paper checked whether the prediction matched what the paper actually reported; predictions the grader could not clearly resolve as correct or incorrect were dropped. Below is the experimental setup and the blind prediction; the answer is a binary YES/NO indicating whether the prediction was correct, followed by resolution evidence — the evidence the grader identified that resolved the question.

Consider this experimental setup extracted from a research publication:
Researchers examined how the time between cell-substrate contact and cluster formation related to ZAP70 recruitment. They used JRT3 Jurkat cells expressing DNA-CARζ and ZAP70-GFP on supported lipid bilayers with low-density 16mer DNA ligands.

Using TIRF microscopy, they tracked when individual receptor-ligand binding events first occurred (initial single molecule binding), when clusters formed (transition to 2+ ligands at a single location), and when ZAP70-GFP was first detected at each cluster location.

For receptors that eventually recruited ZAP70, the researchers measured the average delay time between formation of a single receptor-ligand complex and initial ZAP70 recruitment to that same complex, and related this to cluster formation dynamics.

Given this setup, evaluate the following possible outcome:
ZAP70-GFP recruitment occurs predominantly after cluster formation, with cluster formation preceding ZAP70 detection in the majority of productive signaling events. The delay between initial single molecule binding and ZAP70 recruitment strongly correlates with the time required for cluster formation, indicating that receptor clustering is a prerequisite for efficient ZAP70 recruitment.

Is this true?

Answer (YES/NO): YES